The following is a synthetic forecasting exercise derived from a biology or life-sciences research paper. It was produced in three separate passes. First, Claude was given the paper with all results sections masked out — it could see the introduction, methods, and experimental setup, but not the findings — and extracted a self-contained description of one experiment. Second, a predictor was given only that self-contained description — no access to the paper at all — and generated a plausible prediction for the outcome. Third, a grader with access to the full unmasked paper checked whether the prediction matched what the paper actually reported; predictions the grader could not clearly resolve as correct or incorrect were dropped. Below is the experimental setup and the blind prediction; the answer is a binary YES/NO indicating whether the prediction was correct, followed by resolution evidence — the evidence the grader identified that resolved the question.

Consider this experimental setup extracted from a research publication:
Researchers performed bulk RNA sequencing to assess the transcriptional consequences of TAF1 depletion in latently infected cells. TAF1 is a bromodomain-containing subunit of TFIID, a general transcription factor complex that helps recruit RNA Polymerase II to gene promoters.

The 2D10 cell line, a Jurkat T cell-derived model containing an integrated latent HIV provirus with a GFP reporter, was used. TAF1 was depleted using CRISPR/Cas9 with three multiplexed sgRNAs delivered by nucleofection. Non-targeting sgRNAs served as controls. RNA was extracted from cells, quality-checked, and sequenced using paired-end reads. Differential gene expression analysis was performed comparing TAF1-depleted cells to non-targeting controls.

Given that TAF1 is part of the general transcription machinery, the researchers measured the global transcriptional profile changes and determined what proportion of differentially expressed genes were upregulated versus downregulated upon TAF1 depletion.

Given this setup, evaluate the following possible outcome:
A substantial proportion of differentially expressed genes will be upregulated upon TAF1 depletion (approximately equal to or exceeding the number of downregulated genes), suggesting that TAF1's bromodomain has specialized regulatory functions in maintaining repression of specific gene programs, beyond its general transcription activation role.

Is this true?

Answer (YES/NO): NO